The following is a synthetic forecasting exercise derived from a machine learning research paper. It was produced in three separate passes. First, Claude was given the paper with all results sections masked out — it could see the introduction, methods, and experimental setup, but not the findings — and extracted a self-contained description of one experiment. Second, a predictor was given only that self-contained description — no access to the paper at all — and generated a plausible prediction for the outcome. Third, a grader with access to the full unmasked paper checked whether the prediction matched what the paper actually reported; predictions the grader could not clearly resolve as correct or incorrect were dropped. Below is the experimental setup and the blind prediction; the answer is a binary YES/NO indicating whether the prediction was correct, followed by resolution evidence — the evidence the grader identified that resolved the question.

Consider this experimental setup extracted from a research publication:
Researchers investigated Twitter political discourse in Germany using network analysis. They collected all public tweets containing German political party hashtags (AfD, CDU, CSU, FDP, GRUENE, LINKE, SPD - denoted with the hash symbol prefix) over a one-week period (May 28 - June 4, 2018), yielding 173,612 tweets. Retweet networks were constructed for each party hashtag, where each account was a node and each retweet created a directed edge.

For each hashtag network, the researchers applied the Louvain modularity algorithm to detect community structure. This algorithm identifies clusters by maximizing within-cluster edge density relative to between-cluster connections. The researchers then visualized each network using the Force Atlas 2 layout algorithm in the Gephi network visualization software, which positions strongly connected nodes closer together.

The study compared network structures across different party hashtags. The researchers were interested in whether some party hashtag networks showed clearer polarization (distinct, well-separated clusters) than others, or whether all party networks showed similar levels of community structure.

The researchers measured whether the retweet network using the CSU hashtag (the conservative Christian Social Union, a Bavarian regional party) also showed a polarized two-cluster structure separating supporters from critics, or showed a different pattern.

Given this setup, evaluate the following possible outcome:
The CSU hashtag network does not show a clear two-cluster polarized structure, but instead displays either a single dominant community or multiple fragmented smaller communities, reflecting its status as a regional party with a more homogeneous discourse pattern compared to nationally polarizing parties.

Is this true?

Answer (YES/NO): NO